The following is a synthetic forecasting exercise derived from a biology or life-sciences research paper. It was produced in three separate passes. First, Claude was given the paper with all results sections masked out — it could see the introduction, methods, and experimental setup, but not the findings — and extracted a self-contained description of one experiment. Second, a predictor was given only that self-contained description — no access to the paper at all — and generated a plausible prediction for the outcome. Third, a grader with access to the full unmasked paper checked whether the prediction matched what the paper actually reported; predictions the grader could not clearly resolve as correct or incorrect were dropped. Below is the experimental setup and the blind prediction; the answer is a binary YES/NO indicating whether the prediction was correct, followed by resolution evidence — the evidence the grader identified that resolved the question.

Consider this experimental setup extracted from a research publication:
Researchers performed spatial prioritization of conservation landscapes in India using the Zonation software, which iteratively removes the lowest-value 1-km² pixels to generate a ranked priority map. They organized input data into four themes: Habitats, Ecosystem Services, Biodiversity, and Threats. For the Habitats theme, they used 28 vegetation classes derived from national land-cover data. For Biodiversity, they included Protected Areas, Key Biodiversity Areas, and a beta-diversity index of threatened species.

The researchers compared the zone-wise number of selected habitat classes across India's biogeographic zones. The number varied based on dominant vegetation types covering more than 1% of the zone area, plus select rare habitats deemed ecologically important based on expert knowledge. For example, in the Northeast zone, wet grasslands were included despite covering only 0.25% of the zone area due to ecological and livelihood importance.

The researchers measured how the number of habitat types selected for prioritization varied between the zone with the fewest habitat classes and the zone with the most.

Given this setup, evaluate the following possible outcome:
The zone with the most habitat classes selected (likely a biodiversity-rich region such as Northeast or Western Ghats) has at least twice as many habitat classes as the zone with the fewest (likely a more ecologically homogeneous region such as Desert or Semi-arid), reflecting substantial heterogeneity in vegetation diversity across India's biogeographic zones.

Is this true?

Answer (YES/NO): YES